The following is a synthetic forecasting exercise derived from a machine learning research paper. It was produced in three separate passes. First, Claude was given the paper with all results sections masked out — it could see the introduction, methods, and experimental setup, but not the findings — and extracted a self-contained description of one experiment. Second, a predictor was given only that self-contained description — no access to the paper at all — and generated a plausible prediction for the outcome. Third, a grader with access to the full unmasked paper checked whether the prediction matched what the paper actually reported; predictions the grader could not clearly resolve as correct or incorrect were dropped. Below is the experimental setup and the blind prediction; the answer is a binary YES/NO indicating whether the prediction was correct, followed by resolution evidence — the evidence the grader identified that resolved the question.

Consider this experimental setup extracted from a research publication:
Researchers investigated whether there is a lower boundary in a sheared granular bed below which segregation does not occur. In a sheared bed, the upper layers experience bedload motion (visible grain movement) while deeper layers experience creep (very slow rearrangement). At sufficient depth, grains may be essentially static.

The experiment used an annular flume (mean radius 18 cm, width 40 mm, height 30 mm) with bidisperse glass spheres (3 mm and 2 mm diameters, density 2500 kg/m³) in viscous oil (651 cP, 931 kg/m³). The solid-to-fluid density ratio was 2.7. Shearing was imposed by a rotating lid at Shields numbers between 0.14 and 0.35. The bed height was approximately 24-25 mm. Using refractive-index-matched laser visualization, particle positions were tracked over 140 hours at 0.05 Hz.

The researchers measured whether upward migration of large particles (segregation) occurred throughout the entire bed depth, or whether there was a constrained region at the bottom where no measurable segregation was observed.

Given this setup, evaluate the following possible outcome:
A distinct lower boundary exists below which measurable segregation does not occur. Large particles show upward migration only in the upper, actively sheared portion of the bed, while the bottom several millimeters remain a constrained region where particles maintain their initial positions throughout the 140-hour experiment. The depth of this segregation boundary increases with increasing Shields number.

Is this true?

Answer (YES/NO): NO